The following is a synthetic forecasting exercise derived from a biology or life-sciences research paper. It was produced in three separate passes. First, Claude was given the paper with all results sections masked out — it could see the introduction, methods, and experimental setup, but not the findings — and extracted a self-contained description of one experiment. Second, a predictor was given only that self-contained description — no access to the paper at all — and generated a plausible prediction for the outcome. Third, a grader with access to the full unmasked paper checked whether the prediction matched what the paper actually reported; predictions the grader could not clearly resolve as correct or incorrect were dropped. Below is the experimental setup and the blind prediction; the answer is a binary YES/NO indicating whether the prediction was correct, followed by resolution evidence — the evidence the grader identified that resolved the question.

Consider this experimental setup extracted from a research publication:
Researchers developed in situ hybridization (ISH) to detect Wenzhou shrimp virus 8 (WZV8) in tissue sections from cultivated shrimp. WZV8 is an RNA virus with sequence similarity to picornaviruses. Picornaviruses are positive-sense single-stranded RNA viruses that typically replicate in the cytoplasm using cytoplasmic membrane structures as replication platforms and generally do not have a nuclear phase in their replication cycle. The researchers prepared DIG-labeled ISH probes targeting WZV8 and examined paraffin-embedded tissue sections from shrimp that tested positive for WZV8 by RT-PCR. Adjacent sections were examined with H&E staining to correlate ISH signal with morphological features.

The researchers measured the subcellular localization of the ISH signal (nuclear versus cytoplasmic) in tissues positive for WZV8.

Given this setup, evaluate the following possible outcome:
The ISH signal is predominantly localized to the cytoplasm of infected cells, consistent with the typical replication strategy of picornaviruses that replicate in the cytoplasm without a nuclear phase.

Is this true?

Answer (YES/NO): NO